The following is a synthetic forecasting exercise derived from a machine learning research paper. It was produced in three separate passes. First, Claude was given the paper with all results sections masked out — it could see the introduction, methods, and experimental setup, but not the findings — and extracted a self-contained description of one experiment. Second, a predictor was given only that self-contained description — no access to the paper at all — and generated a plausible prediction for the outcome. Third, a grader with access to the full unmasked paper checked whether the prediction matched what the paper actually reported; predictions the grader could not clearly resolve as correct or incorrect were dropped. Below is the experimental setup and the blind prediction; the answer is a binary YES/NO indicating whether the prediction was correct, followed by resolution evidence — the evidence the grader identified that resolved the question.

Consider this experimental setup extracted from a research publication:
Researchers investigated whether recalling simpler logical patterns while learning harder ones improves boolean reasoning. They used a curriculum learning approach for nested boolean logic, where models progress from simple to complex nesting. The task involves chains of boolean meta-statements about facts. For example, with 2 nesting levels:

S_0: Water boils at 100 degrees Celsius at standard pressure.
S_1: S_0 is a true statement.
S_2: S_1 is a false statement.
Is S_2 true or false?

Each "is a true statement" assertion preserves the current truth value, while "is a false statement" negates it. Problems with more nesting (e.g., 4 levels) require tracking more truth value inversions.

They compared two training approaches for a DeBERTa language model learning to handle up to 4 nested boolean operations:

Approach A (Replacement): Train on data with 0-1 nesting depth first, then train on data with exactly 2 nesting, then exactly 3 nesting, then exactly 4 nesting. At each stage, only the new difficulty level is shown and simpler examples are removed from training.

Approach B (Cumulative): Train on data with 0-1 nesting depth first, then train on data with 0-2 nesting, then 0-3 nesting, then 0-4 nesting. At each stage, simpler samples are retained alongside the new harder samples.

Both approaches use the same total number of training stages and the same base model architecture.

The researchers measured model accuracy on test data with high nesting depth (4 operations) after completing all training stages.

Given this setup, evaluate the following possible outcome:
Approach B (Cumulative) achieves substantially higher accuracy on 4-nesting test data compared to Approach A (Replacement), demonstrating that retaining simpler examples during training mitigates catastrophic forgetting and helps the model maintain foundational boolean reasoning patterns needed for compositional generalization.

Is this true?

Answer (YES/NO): NO